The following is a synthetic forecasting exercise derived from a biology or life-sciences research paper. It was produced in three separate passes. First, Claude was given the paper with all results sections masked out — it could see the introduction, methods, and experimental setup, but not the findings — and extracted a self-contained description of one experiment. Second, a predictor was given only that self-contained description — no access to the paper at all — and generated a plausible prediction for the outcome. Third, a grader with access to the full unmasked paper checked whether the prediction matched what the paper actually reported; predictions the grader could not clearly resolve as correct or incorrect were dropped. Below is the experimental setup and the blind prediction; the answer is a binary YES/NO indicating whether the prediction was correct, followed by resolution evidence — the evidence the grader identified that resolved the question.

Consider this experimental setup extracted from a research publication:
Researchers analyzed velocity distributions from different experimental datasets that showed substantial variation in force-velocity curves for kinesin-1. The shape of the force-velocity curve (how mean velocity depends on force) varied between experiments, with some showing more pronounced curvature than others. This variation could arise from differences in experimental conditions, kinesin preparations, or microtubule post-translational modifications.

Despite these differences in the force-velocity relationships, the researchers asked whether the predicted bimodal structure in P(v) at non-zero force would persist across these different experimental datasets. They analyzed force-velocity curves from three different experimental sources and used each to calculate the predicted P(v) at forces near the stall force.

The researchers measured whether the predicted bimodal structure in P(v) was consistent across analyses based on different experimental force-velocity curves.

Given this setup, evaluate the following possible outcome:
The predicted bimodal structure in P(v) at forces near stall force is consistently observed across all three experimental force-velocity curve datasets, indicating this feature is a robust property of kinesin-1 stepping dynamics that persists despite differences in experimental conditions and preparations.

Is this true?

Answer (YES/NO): YES